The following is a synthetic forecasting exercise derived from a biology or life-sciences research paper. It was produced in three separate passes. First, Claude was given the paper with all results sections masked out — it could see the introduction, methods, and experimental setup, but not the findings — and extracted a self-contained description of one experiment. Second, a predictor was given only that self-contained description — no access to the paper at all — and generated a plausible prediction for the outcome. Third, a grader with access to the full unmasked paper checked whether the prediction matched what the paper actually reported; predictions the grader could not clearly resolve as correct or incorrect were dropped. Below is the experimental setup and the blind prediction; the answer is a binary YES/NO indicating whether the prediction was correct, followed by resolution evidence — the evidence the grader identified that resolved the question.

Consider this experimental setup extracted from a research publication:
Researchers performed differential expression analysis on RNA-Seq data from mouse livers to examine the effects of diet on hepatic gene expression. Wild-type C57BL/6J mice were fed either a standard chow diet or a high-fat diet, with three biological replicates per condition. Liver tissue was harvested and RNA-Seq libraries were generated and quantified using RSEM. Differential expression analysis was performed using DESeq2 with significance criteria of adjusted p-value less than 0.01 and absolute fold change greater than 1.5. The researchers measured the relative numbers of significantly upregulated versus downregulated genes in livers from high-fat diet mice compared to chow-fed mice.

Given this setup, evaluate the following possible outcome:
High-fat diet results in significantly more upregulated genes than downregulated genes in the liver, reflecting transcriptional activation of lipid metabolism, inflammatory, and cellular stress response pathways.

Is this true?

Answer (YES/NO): NO